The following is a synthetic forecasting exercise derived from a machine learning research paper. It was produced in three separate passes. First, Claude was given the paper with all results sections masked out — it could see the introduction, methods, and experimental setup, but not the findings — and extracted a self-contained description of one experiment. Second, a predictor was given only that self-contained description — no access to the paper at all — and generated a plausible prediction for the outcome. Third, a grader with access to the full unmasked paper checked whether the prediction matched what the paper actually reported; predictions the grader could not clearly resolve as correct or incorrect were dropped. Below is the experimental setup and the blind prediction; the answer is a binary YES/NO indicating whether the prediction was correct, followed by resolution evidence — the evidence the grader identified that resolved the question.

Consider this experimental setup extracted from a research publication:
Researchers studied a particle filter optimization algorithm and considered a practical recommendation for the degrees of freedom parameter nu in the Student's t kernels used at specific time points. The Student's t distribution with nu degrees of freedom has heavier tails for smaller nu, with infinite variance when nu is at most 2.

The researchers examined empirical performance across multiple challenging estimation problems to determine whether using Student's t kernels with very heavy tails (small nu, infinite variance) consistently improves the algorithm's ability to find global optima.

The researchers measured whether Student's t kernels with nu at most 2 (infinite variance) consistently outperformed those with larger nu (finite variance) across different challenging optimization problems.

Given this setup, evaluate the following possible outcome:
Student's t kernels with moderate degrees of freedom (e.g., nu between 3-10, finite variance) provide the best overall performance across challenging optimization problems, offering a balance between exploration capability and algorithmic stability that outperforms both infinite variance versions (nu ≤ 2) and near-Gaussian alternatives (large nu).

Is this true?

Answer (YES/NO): NO